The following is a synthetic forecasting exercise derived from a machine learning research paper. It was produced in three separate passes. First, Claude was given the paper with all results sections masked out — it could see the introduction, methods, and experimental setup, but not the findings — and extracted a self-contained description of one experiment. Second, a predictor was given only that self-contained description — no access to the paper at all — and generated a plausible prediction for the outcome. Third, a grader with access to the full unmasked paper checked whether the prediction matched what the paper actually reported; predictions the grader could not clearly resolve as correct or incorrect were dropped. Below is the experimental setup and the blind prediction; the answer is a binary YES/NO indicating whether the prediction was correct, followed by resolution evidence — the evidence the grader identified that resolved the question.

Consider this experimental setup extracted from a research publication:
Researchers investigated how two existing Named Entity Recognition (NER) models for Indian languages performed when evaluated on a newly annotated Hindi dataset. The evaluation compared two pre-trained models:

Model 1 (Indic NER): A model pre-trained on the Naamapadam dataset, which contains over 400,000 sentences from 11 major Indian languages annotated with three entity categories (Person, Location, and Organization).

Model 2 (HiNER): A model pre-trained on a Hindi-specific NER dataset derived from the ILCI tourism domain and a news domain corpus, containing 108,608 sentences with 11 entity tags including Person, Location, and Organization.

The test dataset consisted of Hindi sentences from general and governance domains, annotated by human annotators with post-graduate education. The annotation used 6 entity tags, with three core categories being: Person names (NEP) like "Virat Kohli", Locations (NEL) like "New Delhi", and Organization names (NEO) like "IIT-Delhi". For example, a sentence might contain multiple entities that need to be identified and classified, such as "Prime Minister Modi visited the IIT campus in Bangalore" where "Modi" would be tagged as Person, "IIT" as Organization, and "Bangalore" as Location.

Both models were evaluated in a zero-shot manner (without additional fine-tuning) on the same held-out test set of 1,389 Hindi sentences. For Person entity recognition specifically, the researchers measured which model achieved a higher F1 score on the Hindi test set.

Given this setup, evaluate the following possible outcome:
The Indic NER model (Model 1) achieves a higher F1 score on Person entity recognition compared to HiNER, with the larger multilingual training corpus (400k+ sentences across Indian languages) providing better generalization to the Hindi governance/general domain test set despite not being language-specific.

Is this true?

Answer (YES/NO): YES